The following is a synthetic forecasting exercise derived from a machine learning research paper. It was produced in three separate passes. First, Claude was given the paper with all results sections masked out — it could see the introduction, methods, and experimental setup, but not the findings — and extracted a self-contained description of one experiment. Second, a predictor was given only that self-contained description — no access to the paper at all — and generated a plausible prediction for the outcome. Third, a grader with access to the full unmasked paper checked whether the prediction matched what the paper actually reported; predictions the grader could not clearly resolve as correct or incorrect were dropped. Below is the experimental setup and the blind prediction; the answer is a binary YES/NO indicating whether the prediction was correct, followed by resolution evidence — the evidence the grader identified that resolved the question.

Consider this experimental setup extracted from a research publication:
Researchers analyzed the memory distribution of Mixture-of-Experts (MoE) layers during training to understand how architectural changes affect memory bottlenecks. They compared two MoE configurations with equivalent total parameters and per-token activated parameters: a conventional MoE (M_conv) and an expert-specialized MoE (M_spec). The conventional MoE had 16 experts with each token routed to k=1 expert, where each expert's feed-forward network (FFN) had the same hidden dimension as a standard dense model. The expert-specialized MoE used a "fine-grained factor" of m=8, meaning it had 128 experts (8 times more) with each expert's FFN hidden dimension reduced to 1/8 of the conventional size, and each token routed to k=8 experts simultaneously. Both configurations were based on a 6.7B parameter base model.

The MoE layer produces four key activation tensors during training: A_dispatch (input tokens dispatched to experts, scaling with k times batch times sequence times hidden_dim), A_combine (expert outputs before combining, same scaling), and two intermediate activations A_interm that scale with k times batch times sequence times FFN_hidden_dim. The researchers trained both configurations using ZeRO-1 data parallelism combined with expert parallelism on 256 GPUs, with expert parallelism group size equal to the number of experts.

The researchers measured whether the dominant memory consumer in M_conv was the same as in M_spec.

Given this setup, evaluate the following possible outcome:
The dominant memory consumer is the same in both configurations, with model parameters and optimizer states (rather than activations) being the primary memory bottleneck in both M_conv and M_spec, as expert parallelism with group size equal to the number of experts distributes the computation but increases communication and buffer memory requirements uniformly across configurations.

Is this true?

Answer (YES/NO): NO